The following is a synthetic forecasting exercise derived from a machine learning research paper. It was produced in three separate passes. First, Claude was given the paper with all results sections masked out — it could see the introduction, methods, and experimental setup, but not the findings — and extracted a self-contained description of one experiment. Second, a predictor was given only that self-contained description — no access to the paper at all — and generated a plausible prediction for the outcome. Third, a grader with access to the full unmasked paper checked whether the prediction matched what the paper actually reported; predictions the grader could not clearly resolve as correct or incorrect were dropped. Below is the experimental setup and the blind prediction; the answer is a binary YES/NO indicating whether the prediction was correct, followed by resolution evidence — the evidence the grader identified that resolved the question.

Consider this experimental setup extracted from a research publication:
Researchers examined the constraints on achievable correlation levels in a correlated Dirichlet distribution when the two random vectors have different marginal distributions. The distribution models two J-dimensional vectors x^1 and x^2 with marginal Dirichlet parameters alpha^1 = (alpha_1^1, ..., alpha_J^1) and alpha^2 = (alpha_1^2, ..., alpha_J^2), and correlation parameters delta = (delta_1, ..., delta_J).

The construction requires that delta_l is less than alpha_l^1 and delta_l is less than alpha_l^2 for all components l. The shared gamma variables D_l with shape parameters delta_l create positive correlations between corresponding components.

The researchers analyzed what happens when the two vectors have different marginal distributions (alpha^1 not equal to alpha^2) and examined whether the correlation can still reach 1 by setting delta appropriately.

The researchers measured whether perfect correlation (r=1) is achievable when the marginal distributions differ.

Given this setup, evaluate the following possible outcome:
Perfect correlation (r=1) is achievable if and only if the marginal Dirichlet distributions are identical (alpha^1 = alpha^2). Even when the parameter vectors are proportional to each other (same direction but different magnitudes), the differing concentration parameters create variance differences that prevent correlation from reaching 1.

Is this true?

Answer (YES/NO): YES